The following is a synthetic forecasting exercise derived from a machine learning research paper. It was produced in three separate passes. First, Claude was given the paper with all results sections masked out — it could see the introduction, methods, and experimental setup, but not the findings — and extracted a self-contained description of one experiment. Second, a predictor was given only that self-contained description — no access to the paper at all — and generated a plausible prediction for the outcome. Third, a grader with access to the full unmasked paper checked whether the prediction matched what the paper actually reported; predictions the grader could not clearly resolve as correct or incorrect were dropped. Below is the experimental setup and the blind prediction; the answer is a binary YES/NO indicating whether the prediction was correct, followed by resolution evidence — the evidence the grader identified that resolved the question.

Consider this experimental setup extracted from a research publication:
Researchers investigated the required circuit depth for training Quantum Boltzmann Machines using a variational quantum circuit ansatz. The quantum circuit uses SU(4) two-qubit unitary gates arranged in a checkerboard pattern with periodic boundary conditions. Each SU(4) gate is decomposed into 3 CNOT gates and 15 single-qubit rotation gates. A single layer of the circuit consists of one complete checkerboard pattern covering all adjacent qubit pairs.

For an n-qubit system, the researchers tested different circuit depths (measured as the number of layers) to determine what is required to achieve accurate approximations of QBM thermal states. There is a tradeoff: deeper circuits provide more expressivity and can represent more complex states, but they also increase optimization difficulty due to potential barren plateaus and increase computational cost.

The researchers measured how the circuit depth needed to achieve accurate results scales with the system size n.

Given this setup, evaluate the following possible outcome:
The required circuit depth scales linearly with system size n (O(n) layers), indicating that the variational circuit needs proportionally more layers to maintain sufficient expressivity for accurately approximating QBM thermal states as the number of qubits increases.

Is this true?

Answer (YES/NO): YES